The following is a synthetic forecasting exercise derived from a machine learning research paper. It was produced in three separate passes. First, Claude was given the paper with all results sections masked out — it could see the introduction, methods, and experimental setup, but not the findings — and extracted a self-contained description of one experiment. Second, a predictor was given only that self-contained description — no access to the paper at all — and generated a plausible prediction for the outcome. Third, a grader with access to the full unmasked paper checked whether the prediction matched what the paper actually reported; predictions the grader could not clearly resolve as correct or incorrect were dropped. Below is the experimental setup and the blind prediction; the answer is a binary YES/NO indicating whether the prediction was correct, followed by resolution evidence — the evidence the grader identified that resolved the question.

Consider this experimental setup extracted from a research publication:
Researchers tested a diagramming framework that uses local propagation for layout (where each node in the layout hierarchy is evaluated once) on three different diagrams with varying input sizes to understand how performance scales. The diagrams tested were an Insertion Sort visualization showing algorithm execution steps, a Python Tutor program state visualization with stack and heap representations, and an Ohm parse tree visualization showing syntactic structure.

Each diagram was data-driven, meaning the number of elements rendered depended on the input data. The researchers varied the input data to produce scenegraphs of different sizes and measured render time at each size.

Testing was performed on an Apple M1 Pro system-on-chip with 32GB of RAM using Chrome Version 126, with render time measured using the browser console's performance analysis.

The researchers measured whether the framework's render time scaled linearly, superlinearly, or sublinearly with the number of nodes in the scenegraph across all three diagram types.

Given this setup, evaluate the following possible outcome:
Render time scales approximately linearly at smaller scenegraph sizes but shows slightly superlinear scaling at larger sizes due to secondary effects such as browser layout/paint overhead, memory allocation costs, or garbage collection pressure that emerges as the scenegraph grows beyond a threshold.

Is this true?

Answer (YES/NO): NO